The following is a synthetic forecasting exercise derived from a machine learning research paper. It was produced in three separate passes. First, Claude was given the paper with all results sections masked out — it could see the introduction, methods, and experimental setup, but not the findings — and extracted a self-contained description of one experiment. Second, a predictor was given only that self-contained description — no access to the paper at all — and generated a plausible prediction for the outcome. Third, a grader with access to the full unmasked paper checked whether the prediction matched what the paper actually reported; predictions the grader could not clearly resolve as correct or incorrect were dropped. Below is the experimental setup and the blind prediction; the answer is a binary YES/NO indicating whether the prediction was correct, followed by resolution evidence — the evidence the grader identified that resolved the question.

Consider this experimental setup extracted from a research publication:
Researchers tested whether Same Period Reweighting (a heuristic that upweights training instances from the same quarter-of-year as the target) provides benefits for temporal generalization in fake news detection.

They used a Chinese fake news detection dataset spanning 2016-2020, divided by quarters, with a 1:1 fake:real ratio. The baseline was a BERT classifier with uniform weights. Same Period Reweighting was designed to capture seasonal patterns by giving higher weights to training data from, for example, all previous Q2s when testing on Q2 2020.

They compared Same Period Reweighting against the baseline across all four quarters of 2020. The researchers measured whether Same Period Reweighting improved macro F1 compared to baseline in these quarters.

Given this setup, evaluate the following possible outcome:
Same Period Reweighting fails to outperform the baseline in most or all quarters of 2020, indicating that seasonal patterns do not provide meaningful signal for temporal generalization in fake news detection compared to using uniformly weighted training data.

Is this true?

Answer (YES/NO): YES